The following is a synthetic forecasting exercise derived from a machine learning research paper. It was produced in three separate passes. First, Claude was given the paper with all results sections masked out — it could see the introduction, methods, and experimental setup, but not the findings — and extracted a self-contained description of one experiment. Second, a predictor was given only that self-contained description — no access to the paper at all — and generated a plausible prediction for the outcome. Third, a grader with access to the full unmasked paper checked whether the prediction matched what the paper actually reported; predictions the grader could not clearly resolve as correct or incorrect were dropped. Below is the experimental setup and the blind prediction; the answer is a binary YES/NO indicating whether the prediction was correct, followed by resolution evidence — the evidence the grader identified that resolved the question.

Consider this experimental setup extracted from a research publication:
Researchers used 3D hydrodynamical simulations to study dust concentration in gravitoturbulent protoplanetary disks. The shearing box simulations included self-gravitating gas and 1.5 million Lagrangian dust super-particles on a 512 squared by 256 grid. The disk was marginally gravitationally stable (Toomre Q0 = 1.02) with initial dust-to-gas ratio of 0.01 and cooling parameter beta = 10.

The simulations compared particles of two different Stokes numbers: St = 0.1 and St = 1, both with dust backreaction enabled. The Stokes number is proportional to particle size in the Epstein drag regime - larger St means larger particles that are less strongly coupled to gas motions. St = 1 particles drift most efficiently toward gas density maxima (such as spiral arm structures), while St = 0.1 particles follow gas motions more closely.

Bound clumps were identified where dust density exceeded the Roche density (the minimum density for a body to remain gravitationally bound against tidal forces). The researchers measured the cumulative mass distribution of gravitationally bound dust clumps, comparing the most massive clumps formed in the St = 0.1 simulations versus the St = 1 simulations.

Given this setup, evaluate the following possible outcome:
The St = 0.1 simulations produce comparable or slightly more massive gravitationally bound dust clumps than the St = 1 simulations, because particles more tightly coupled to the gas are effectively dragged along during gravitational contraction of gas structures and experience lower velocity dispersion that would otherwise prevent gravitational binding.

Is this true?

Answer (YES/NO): NO